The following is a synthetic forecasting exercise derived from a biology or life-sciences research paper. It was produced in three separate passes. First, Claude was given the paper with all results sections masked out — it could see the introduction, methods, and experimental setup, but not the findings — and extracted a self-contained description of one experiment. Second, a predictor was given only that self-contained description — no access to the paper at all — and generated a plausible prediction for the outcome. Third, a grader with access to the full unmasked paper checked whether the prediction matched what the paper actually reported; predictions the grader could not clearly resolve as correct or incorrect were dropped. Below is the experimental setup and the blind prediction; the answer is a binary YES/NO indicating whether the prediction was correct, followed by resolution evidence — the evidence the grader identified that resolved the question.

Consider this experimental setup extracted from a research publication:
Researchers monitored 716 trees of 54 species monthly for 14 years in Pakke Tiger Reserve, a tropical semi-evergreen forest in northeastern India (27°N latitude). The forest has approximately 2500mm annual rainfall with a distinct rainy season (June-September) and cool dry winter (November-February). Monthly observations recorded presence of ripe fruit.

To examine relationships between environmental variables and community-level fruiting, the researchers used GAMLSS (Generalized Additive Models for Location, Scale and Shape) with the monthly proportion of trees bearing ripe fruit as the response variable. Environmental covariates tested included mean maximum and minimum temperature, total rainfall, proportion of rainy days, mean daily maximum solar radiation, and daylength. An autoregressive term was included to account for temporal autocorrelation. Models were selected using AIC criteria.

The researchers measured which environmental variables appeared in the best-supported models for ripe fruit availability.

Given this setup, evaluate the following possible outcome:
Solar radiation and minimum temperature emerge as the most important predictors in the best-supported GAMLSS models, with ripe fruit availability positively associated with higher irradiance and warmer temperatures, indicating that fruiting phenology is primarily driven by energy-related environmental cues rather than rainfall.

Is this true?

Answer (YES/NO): NO